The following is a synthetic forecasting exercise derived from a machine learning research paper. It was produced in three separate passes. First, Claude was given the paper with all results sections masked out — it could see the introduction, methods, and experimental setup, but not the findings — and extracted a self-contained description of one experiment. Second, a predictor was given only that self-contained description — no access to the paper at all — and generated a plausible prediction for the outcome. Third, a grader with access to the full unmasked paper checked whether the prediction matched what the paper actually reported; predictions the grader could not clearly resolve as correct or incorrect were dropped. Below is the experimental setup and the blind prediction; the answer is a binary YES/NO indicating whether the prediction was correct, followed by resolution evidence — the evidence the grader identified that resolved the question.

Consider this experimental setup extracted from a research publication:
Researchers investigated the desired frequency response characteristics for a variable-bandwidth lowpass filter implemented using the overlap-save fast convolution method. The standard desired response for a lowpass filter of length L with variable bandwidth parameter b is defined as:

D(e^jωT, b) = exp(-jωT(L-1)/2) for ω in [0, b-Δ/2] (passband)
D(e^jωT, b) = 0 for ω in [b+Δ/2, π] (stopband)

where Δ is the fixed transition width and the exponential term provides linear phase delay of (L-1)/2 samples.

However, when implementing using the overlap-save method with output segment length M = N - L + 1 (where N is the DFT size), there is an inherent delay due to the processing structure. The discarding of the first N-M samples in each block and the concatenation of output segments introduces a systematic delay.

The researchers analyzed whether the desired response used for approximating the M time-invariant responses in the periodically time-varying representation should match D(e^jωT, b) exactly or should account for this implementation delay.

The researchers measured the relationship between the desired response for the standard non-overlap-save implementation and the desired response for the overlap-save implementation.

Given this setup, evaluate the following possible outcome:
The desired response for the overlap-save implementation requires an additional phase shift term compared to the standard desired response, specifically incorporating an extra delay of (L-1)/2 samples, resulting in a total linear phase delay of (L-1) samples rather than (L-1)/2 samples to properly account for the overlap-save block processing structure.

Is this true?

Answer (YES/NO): NO